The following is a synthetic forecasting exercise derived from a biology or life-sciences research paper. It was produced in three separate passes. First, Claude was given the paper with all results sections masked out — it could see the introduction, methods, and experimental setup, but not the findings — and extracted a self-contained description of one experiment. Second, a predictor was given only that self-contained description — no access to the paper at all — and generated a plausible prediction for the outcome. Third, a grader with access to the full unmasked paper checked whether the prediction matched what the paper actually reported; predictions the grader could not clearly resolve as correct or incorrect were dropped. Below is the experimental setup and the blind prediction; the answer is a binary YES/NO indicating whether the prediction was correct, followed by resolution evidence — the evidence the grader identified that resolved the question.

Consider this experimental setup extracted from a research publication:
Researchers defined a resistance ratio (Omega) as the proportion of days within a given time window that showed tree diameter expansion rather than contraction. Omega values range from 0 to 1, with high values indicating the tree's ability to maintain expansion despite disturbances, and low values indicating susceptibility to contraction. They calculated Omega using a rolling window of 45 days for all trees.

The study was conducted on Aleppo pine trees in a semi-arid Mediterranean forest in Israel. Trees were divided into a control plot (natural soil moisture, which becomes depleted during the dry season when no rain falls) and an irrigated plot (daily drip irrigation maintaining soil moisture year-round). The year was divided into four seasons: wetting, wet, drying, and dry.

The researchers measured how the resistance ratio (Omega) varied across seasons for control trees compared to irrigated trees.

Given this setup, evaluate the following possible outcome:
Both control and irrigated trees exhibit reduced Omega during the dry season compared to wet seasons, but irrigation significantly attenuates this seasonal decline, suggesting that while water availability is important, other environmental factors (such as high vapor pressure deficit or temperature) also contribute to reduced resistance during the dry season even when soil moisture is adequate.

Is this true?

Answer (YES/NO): NO